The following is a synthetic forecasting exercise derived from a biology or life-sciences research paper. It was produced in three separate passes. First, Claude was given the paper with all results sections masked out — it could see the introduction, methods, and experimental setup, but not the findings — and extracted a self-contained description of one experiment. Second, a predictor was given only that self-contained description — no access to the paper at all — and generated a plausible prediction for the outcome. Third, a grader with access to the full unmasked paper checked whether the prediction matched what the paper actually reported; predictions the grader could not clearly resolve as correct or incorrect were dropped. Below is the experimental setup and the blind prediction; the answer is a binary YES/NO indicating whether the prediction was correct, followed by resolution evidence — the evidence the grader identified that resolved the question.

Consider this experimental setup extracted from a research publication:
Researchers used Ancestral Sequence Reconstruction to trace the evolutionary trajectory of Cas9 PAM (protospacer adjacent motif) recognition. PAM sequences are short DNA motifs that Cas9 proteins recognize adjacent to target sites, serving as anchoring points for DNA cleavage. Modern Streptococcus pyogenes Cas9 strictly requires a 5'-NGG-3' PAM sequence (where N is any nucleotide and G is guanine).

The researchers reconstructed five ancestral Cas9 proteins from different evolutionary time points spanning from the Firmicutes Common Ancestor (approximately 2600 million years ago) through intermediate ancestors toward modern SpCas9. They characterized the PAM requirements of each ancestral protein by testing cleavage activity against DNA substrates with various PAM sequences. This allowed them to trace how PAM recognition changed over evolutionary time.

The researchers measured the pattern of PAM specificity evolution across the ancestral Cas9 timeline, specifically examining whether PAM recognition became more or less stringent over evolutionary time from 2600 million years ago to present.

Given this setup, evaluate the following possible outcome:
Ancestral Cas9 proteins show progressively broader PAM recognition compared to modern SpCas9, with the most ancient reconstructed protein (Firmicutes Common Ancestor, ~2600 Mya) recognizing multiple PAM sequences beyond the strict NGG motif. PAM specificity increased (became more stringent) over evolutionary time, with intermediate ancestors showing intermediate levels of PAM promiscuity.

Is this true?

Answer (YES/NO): YES